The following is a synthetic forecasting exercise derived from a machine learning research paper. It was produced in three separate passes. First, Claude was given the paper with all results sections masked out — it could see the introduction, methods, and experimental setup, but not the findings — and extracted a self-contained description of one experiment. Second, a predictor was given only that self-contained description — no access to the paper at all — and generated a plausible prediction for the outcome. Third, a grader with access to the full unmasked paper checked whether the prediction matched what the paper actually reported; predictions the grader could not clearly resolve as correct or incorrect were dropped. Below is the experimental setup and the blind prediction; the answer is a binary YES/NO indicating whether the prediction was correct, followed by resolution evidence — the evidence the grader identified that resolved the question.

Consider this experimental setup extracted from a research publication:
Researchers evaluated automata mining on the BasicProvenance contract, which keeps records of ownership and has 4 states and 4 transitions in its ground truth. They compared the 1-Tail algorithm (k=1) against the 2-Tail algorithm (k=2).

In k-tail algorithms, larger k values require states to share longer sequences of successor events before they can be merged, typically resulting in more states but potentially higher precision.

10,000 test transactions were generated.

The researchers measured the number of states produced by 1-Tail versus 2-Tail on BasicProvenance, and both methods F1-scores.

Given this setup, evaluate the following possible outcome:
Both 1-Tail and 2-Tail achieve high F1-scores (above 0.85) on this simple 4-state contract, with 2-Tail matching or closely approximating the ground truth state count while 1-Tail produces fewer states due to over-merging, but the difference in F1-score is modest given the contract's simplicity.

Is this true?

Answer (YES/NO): NO